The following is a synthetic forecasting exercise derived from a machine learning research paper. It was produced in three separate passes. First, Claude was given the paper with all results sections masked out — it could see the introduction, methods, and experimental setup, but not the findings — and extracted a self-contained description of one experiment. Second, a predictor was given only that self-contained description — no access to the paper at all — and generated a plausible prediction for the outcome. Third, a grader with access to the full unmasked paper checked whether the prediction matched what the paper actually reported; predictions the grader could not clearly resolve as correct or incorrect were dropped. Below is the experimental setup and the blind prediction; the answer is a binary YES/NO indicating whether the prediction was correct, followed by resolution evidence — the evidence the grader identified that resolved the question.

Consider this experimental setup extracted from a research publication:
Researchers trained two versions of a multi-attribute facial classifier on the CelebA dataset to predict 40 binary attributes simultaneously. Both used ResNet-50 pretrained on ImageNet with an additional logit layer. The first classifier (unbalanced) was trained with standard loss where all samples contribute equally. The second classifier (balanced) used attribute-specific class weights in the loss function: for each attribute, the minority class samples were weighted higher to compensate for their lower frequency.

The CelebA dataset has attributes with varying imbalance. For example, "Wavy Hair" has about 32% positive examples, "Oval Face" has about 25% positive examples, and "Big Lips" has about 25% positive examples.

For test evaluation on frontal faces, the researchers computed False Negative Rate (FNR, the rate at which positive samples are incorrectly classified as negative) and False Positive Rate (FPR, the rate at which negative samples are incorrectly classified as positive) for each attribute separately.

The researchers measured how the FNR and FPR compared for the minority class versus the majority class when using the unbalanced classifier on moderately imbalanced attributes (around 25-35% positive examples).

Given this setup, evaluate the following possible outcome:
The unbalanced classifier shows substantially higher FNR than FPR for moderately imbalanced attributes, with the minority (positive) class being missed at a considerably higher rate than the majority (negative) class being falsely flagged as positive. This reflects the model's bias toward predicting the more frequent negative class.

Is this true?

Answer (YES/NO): YES